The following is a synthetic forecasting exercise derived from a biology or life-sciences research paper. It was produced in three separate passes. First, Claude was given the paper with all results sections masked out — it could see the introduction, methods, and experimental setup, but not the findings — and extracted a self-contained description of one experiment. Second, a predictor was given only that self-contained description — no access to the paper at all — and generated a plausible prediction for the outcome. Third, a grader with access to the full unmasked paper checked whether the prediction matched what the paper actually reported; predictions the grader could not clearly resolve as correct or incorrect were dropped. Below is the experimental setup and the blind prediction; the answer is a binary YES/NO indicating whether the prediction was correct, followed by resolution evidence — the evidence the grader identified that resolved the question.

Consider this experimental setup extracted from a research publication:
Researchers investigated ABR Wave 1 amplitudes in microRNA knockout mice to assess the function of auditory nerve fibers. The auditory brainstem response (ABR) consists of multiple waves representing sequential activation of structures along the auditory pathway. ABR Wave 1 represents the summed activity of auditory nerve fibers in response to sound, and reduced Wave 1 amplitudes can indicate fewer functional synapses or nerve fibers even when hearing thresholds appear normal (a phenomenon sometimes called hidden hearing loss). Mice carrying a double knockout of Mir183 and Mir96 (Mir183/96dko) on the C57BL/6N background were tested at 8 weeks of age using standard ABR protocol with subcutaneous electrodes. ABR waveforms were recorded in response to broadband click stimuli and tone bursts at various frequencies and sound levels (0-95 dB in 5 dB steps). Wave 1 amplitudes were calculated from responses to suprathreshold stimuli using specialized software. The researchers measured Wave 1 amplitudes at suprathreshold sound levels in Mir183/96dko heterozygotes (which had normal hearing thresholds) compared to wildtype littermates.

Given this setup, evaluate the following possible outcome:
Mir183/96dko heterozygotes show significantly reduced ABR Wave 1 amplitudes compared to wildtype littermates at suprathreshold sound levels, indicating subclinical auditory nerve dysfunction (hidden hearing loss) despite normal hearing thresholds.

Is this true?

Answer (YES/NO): NO